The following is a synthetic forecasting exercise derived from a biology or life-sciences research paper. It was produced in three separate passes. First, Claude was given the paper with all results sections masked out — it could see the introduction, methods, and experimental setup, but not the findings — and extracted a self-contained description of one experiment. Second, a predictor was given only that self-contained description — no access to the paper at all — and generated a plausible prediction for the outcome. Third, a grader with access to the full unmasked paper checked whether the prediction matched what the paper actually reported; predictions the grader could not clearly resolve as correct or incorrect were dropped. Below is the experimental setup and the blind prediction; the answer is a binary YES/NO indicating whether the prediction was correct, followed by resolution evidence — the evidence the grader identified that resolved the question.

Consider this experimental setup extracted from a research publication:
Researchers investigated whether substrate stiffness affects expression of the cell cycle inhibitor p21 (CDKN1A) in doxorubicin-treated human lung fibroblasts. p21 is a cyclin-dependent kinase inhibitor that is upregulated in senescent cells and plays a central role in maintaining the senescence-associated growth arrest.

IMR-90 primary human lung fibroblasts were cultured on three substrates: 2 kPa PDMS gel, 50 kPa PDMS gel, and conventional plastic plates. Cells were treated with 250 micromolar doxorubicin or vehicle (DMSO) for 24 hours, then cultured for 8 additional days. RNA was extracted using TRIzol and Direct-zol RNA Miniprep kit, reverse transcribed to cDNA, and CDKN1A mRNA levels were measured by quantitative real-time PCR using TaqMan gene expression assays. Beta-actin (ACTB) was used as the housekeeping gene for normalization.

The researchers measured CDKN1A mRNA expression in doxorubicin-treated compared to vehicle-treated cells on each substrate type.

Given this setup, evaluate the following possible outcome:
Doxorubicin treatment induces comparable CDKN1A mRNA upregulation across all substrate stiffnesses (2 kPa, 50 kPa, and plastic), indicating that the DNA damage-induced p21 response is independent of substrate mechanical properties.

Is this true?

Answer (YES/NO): NO